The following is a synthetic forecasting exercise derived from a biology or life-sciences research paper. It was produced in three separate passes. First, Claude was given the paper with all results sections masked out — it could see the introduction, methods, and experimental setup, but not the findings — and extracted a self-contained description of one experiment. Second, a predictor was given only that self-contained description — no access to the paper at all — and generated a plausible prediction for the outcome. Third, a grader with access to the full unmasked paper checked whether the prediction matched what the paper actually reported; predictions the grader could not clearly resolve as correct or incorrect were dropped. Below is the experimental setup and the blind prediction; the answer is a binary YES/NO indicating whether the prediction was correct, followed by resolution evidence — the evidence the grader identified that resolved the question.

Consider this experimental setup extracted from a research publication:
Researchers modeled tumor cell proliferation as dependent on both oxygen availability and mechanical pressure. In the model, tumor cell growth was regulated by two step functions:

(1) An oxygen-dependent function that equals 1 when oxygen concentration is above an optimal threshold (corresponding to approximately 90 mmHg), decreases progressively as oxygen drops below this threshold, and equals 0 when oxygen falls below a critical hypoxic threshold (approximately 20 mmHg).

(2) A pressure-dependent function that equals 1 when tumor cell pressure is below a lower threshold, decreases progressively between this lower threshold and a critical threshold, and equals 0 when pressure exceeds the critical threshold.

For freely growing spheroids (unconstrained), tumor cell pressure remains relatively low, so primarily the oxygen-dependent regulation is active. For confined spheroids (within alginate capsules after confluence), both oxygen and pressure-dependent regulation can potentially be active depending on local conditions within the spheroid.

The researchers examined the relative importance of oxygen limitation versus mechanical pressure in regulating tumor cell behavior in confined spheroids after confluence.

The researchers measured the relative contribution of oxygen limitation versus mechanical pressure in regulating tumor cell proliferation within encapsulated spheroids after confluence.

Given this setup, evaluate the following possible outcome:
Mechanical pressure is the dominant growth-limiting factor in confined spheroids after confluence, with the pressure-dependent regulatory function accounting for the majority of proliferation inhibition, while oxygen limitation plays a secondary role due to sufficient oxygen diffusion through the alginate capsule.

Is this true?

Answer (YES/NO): YES